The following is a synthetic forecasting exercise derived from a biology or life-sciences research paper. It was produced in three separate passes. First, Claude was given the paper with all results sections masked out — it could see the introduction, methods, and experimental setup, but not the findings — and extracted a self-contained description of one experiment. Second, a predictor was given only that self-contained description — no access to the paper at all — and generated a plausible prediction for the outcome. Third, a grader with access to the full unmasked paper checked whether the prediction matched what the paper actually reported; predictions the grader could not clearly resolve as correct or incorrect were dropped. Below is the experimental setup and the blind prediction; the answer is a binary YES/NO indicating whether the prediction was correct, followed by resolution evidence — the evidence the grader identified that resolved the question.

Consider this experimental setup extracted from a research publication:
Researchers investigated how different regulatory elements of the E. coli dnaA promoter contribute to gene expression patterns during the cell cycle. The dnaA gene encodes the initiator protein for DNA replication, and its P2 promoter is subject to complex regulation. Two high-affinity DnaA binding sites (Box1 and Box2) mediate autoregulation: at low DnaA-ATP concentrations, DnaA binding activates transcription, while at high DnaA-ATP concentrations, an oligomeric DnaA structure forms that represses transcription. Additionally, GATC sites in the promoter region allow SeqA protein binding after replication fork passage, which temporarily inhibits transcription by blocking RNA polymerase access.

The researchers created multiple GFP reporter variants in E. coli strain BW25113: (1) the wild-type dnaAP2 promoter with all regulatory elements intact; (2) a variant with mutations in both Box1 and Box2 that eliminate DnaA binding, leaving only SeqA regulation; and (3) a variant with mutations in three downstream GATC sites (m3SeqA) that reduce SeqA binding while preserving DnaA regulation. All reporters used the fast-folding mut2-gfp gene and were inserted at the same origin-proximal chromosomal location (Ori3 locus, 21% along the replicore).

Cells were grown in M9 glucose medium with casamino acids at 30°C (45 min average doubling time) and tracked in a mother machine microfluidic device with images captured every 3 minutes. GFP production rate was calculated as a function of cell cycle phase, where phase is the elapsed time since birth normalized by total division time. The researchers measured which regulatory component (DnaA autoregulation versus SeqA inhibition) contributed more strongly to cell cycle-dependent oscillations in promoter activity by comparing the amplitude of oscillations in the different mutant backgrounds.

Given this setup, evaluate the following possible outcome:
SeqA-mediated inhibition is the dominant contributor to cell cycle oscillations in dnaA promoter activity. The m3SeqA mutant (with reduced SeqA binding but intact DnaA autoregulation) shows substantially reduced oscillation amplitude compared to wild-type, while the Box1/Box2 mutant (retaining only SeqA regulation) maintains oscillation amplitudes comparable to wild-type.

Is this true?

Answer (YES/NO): NO